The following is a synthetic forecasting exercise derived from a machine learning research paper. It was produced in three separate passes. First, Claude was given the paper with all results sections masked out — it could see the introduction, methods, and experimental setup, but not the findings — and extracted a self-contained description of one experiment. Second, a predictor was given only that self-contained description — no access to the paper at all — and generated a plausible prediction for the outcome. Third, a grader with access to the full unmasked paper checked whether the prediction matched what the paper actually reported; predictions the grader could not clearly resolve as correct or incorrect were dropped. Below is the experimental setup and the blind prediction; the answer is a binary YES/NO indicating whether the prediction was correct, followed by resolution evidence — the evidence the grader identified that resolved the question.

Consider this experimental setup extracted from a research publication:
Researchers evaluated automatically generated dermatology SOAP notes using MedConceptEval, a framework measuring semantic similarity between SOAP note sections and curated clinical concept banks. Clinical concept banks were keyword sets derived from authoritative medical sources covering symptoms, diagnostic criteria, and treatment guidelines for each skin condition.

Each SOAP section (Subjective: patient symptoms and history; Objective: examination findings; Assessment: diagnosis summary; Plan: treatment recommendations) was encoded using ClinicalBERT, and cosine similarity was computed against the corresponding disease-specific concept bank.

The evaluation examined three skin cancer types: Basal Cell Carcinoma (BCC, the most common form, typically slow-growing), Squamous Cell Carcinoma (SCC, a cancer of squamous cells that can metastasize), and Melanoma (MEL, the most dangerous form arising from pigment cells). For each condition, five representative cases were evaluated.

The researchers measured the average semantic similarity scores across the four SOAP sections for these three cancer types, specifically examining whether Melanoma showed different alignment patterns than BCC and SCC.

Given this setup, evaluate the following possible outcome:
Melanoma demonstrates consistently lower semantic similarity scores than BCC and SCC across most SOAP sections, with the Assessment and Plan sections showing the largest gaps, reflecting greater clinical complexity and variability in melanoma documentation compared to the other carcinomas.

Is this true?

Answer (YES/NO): NO